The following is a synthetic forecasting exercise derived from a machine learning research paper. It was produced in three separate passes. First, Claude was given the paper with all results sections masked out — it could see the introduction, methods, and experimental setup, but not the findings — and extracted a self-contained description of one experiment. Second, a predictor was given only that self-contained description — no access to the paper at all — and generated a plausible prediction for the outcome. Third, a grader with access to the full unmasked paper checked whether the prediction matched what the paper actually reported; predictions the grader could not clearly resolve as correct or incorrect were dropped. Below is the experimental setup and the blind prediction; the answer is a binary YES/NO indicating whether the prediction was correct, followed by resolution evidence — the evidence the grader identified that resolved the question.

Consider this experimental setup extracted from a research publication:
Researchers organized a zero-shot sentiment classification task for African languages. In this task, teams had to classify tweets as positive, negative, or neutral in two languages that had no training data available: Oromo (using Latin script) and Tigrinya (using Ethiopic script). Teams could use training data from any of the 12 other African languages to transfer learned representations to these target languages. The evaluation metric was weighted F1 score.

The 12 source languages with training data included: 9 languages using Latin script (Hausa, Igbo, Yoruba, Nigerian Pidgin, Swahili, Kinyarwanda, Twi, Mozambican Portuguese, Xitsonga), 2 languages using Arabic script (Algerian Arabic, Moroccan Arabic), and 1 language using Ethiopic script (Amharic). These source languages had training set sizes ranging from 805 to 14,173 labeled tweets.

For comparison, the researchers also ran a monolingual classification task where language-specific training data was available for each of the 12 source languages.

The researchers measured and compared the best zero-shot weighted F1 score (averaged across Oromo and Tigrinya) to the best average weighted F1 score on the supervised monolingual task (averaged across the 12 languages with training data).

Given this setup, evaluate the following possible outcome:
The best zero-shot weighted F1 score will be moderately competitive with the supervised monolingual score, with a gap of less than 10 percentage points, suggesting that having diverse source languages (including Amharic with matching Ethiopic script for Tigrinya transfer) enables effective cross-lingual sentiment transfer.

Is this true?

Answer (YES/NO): NO